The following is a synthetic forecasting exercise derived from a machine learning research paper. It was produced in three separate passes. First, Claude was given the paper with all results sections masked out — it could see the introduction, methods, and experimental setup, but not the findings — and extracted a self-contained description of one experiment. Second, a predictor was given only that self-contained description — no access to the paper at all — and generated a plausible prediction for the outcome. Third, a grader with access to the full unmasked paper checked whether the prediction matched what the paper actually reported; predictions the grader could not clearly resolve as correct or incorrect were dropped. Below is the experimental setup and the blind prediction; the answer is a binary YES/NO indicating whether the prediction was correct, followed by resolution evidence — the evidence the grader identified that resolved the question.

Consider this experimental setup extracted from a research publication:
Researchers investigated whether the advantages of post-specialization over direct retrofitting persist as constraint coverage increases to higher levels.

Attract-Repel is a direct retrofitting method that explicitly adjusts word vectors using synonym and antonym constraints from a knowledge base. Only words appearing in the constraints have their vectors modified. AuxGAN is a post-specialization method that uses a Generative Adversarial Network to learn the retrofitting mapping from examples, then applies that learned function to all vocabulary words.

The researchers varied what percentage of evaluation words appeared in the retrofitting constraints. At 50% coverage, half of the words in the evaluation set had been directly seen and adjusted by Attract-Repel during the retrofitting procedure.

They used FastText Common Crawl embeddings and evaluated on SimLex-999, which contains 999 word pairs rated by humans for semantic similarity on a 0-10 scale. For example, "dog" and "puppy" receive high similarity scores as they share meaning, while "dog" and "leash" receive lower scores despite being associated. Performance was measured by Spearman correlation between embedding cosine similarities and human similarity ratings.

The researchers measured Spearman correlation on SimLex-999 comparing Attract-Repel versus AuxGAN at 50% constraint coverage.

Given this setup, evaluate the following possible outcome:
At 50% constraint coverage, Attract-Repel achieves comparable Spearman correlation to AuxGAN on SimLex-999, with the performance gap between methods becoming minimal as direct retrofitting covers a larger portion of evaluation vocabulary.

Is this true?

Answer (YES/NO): NO